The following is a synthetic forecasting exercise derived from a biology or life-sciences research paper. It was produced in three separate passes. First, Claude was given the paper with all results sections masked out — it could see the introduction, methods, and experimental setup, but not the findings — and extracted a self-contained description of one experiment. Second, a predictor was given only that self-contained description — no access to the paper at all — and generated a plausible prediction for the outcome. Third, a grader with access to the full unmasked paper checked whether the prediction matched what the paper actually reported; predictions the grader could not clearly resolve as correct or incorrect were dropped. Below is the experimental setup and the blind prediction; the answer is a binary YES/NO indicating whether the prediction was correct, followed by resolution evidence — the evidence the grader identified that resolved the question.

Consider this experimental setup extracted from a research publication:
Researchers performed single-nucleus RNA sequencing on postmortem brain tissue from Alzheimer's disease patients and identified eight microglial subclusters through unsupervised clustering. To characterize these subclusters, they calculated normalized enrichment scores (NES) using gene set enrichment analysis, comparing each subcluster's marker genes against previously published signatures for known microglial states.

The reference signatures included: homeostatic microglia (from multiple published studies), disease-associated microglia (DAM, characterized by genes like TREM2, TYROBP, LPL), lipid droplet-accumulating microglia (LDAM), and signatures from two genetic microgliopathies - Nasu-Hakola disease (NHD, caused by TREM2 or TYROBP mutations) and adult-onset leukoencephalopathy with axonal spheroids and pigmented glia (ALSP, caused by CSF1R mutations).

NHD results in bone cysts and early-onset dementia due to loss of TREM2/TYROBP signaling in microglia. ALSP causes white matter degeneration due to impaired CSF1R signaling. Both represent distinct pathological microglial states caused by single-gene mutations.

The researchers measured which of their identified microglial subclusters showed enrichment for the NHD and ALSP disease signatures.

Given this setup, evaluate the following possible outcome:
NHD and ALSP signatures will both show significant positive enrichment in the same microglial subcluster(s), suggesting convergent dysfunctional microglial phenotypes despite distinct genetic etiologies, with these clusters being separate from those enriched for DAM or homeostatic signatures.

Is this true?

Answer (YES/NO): NO